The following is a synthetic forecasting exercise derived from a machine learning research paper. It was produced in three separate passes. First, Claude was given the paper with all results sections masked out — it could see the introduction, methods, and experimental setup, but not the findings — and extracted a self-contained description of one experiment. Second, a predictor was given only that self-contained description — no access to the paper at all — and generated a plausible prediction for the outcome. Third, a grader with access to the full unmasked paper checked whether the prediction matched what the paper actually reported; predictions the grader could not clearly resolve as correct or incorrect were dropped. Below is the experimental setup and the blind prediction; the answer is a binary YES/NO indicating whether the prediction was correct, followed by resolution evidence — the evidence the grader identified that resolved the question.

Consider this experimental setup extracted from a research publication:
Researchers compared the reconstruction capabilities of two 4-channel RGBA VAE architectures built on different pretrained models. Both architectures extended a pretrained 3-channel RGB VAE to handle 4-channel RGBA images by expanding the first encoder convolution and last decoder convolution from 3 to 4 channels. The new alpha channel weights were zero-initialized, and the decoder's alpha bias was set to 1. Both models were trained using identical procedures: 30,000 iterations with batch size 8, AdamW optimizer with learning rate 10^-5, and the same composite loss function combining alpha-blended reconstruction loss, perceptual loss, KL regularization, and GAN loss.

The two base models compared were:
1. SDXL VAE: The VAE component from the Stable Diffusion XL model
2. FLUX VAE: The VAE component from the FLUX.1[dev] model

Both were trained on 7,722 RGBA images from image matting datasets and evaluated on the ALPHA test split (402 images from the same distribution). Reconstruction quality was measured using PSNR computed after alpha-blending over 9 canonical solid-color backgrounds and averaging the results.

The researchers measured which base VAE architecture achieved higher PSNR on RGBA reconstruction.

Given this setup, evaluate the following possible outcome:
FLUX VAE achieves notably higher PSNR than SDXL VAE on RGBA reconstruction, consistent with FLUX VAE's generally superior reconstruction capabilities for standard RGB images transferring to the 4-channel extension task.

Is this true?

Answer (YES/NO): YES